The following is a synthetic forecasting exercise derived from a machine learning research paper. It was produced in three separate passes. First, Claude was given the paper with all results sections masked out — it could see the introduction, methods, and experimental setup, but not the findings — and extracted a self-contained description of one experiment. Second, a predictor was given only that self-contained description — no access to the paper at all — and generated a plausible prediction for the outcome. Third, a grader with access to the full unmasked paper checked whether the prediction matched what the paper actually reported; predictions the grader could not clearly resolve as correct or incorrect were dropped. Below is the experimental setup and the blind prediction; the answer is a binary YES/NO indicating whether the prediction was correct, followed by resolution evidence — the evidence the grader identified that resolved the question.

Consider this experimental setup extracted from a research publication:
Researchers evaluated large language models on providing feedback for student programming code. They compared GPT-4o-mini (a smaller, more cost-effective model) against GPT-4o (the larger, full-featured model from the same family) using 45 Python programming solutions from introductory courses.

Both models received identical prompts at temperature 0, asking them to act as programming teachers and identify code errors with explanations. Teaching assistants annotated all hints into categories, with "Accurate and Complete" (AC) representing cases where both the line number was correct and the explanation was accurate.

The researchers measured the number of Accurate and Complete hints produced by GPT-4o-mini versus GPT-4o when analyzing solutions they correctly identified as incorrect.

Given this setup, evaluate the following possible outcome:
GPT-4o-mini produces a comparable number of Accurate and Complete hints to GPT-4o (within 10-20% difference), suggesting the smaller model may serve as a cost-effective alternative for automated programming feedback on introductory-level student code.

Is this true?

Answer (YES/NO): NO